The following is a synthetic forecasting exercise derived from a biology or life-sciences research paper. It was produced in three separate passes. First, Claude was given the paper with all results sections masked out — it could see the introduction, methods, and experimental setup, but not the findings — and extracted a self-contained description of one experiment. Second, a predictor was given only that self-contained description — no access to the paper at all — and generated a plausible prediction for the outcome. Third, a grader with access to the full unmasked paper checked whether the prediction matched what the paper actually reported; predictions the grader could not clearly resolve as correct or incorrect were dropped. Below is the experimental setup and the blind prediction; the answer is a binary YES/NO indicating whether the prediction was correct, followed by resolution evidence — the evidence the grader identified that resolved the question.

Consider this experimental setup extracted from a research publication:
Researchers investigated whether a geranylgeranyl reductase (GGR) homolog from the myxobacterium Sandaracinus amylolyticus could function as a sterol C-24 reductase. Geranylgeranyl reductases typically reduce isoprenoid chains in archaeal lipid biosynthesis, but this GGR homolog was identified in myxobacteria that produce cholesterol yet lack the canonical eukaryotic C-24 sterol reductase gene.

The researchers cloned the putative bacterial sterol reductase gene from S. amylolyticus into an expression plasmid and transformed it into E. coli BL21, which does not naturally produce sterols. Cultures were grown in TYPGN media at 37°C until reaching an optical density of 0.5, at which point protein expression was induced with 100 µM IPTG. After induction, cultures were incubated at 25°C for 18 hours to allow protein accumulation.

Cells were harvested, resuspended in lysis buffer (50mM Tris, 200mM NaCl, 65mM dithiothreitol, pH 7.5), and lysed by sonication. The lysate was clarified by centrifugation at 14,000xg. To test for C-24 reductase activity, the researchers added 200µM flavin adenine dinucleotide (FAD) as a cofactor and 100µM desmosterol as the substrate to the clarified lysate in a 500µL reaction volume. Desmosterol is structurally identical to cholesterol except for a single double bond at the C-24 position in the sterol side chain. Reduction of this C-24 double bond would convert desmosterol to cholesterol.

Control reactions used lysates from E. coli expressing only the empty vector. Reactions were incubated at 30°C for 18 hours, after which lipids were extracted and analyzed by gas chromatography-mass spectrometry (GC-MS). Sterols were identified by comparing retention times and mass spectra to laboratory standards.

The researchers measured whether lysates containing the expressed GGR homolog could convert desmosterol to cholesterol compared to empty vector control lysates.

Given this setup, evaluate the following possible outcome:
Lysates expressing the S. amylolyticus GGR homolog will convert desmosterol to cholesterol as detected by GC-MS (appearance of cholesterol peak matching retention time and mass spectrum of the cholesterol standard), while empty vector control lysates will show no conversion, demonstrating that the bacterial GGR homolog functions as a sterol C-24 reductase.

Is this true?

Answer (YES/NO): YES